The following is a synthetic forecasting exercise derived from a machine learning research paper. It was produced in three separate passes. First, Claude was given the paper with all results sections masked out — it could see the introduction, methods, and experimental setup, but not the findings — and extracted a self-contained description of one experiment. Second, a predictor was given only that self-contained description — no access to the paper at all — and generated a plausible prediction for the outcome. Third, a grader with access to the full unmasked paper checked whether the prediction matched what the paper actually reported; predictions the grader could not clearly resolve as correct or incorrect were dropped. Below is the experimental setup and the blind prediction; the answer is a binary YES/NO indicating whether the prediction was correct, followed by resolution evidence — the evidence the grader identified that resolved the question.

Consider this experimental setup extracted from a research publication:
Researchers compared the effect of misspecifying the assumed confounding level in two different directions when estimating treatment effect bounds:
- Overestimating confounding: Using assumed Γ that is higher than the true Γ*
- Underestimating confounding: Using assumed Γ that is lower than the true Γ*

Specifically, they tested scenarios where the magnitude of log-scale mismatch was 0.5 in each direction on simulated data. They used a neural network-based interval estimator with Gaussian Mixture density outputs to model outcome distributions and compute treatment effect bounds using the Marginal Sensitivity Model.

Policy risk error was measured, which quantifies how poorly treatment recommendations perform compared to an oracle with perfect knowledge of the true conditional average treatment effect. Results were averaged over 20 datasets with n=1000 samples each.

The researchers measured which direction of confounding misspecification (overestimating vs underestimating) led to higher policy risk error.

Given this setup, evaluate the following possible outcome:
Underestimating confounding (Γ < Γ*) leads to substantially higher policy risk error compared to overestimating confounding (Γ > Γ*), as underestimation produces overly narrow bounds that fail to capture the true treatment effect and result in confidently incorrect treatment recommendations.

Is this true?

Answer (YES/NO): YES